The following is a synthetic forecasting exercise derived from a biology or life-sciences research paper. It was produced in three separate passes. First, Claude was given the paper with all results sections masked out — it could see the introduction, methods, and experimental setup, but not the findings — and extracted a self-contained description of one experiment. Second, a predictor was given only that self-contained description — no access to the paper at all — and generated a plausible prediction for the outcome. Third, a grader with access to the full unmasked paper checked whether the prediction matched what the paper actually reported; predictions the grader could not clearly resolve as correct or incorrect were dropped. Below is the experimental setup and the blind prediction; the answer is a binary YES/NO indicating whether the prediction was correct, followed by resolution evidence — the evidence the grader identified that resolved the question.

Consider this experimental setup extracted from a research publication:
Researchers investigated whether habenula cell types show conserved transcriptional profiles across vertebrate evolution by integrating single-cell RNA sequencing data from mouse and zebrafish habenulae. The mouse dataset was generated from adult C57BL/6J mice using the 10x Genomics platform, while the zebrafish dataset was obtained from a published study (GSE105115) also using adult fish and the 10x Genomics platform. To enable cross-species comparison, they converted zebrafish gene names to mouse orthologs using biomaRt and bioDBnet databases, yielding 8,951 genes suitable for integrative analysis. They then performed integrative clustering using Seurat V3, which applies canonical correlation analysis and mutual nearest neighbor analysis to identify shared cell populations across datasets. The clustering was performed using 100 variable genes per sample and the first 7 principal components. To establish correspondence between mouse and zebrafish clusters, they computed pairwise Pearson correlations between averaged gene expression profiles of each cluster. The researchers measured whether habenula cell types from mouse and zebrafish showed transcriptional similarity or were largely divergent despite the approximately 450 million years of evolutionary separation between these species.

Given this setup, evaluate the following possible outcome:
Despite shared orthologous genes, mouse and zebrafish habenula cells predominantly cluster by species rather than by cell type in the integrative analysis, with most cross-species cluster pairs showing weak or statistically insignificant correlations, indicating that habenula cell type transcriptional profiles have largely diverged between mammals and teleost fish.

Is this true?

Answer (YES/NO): NO